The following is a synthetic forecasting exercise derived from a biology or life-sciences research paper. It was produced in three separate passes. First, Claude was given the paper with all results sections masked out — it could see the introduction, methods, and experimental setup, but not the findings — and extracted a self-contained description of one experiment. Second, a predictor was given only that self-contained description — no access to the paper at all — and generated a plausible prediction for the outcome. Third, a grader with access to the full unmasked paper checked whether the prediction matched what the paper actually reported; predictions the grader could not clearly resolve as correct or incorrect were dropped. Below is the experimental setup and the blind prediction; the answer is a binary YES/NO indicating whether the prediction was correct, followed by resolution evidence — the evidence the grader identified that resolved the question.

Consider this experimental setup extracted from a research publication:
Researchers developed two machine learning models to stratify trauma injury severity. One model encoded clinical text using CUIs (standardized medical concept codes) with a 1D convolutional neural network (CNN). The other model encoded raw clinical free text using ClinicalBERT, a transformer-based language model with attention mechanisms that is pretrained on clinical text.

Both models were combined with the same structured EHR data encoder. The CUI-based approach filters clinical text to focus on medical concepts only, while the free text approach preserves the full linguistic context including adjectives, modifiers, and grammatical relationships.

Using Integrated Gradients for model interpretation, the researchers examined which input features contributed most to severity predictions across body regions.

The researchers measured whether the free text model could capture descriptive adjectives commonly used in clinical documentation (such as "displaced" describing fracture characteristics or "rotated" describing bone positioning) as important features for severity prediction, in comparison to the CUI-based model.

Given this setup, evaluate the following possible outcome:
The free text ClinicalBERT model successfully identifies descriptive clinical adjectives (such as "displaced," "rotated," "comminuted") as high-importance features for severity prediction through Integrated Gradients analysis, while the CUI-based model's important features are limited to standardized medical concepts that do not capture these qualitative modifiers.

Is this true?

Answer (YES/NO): YES